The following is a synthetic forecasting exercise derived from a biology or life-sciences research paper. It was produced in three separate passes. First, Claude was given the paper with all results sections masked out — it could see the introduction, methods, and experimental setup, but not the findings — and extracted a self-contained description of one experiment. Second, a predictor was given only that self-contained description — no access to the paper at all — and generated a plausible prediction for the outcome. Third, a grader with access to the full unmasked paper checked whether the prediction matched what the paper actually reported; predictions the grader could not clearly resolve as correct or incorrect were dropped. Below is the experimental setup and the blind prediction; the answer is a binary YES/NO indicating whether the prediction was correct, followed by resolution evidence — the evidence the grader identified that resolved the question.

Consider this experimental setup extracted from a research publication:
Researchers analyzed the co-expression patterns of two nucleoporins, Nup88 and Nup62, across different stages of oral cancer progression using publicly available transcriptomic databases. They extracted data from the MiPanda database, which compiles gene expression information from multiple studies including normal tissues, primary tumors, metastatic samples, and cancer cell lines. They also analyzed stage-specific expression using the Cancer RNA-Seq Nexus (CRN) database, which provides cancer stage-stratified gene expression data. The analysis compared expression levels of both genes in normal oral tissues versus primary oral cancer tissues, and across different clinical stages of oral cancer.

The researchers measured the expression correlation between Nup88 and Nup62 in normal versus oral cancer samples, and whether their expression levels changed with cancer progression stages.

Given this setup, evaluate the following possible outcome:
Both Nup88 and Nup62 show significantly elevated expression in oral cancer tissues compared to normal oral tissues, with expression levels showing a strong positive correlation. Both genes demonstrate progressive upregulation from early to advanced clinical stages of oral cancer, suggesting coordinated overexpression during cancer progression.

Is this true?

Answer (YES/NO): NO